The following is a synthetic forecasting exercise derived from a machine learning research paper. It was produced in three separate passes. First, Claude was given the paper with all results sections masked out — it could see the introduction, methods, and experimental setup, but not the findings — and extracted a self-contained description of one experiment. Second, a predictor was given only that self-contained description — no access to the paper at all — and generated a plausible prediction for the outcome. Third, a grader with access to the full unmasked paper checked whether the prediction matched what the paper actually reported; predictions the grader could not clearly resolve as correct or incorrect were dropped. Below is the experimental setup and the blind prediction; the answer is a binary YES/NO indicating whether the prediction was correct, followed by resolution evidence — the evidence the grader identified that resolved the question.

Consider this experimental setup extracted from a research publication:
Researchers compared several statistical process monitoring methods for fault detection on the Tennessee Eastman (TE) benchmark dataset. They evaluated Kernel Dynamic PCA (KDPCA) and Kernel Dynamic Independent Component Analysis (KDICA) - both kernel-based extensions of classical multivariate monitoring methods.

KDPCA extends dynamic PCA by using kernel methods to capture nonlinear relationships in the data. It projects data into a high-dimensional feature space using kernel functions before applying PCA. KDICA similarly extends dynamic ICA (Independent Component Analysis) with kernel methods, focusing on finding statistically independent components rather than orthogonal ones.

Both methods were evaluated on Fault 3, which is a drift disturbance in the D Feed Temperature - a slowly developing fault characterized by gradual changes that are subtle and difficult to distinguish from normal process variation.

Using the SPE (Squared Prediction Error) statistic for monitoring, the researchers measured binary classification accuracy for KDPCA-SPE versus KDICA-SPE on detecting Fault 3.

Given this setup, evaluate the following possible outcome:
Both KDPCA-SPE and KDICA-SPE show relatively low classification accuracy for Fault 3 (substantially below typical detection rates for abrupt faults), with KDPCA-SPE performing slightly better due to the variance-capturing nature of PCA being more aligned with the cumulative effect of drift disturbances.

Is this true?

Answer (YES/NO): NO